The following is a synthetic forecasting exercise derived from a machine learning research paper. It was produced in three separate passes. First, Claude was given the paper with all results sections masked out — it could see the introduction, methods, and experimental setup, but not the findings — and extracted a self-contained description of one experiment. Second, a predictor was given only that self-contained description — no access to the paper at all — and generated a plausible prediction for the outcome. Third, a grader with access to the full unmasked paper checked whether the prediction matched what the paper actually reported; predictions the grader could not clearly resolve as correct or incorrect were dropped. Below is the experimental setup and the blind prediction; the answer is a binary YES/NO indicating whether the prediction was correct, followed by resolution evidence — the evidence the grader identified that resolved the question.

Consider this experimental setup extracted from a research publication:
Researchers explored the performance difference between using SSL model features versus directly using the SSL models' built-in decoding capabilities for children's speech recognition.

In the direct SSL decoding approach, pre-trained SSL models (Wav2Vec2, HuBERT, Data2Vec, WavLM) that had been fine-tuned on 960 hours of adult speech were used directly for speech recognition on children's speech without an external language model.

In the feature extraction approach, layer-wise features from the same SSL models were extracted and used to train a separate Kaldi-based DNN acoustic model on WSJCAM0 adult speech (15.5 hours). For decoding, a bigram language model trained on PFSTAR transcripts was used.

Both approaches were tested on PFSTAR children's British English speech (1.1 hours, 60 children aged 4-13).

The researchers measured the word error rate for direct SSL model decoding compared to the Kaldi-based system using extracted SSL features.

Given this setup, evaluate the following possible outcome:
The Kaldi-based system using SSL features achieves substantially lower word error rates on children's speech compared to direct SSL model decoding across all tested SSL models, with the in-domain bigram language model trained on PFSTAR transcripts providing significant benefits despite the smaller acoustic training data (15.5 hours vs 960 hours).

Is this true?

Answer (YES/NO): YES